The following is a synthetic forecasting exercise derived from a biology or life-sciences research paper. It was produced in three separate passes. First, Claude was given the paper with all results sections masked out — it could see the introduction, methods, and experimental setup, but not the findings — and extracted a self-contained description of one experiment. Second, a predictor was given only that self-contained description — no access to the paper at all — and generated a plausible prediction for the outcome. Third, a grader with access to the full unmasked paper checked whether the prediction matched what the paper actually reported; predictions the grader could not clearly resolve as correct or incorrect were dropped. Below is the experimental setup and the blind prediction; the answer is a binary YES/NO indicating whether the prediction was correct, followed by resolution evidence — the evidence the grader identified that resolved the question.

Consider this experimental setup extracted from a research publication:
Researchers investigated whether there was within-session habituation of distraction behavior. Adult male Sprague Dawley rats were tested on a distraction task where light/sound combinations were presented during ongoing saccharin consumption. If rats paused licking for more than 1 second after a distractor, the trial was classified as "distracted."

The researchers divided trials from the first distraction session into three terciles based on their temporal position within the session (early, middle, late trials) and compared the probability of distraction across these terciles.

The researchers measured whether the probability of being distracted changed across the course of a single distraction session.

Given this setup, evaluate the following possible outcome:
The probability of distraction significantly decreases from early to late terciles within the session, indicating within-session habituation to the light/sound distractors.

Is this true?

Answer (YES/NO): YES